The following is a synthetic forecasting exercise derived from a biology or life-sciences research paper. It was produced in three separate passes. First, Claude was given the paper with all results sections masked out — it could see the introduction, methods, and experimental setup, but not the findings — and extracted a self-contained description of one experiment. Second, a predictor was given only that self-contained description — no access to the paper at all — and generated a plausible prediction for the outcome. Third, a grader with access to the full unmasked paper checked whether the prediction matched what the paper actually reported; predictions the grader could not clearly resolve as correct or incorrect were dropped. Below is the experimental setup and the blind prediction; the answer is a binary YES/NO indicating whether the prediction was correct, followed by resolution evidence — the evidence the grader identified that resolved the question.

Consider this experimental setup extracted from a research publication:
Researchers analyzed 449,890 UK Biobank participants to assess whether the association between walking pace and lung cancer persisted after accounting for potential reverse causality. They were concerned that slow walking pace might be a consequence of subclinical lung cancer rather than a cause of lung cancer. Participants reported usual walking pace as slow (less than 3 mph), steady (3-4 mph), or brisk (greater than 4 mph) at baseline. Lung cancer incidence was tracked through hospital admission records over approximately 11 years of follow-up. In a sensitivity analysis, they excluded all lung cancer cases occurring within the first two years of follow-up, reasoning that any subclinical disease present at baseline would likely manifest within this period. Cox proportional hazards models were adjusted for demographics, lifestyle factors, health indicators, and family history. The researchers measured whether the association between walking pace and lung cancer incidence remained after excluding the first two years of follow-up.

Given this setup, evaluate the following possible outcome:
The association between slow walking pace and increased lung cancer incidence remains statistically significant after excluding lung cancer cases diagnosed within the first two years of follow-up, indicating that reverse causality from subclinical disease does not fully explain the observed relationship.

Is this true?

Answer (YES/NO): YES